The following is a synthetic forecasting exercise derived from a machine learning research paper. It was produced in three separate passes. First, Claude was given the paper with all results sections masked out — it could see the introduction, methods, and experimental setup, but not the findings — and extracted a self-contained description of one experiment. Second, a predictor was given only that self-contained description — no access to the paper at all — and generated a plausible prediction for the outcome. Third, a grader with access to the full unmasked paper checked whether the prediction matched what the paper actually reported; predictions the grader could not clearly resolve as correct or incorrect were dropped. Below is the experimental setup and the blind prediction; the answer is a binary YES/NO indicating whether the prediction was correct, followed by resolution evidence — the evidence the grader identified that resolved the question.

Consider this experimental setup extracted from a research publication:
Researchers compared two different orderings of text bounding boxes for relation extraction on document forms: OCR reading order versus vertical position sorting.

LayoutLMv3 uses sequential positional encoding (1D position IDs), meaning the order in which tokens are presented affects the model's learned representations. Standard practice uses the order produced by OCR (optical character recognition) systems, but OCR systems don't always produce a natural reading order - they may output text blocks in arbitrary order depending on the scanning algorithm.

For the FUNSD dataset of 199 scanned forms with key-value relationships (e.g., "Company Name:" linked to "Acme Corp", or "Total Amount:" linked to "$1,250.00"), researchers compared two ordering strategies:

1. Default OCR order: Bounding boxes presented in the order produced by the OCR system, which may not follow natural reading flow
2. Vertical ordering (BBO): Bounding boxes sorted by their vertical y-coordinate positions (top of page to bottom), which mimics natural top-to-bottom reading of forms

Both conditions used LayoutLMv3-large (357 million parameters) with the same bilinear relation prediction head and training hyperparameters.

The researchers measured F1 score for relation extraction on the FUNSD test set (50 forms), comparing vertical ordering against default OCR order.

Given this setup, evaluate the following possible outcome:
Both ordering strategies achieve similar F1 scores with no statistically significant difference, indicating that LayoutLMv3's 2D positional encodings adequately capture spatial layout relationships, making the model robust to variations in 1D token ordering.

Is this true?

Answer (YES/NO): NO